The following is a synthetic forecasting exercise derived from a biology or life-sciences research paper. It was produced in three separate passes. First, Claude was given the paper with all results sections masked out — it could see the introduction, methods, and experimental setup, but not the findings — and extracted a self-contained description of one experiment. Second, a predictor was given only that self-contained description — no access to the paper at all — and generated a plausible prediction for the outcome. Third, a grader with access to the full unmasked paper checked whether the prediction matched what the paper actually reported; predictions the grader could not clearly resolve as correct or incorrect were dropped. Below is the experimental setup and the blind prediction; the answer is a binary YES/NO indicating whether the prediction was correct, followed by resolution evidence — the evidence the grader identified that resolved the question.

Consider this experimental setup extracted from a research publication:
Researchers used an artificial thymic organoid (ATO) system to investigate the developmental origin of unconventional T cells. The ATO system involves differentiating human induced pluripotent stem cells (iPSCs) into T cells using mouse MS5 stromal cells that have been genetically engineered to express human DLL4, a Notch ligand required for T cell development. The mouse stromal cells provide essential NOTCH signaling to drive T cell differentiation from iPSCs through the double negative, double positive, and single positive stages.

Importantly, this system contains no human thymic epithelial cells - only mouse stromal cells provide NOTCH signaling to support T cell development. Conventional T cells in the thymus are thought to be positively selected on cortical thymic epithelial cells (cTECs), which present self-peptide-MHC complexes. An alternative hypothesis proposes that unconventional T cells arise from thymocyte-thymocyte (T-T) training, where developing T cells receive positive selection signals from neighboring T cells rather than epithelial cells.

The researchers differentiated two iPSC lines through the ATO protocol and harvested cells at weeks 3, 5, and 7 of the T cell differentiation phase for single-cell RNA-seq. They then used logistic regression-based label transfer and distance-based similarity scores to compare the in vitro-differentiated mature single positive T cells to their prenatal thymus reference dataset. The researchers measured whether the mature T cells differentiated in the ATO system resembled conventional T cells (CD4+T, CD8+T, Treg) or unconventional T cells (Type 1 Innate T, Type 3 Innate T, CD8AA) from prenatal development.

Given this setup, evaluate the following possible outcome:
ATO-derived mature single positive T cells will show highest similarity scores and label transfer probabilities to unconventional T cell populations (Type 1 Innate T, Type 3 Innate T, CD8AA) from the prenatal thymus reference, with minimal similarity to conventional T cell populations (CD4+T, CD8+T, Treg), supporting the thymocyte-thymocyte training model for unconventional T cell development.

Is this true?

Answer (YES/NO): YES